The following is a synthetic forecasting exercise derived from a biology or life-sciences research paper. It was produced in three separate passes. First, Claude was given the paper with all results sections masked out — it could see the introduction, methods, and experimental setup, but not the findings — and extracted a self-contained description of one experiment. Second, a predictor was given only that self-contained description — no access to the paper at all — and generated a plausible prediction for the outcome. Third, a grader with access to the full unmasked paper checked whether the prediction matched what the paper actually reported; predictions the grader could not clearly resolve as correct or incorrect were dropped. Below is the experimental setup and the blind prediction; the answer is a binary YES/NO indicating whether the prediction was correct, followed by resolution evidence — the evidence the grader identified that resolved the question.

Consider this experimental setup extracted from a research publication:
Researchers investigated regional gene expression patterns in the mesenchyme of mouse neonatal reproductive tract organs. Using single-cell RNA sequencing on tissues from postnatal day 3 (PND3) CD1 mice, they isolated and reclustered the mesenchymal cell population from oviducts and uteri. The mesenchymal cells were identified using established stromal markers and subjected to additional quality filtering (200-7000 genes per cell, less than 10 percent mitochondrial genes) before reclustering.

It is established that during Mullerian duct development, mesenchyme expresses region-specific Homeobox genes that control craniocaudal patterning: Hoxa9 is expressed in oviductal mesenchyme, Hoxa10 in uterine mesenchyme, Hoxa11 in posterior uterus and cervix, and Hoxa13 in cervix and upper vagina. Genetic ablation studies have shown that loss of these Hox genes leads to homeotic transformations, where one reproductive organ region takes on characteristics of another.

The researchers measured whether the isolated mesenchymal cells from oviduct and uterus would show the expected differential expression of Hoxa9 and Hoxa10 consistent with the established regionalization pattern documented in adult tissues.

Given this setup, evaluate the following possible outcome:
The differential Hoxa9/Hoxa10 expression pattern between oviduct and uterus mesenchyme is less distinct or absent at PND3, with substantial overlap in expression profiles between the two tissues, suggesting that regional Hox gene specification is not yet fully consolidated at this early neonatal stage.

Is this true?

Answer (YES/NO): NO